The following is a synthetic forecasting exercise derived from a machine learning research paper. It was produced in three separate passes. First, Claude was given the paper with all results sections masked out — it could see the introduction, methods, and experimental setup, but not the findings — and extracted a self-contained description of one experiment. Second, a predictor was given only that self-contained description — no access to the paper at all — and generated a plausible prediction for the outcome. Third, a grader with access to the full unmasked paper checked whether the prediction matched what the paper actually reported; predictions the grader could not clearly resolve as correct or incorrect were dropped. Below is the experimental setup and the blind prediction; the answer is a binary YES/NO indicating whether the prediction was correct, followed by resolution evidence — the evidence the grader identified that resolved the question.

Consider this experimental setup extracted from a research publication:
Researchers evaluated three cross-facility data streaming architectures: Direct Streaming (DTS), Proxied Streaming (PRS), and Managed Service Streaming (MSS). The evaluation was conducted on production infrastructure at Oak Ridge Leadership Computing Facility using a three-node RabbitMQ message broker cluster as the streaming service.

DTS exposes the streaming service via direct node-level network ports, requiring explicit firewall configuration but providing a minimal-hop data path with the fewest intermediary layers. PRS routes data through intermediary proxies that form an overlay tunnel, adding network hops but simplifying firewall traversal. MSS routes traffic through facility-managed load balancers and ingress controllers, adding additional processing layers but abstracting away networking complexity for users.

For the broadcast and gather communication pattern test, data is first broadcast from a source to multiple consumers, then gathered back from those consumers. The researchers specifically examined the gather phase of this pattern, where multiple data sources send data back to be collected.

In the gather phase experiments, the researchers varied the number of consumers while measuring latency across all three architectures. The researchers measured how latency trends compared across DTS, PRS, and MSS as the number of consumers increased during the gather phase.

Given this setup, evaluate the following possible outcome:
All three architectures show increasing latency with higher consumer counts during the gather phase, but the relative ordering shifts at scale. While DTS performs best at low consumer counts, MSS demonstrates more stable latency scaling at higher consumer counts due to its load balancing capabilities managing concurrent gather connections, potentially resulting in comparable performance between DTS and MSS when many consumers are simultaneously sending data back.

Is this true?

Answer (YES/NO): NO